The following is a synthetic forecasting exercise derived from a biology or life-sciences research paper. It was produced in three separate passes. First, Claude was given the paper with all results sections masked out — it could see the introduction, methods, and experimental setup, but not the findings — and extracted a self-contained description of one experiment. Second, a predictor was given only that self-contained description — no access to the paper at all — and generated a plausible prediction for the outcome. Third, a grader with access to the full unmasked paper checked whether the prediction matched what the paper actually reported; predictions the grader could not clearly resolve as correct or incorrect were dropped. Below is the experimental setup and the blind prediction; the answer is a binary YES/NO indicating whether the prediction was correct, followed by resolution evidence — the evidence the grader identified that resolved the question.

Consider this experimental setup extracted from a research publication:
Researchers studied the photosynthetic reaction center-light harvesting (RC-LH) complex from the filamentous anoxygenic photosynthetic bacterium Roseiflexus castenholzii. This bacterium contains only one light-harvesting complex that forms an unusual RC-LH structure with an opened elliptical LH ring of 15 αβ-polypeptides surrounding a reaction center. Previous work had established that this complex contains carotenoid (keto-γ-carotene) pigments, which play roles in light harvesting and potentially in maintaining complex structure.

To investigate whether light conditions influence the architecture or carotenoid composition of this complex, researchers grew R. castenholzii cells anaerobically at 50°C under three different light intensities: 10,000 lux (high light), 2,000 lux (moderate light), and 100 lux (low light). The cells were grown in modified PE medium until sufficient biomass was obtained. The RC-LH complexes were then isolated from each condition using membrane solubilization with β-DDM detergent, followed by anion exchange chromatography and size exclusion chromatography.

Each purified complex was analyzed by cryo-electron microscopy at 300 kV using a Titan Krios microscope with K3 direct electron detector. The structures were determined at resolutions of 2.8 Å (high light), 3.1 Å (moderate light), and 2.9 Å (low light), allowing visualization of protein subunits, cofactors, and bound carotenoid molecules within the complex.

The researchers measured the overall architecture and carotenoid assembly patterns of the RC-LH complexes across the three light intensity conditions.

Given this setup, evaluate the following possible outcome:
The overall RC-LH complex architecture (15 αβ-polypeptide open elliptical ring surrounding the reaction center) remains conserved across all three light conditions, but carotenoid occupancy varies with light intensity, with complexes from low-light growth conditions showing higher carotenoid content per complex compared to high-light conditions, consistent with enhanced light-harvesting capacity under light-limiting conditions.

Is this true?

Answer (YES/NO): NO